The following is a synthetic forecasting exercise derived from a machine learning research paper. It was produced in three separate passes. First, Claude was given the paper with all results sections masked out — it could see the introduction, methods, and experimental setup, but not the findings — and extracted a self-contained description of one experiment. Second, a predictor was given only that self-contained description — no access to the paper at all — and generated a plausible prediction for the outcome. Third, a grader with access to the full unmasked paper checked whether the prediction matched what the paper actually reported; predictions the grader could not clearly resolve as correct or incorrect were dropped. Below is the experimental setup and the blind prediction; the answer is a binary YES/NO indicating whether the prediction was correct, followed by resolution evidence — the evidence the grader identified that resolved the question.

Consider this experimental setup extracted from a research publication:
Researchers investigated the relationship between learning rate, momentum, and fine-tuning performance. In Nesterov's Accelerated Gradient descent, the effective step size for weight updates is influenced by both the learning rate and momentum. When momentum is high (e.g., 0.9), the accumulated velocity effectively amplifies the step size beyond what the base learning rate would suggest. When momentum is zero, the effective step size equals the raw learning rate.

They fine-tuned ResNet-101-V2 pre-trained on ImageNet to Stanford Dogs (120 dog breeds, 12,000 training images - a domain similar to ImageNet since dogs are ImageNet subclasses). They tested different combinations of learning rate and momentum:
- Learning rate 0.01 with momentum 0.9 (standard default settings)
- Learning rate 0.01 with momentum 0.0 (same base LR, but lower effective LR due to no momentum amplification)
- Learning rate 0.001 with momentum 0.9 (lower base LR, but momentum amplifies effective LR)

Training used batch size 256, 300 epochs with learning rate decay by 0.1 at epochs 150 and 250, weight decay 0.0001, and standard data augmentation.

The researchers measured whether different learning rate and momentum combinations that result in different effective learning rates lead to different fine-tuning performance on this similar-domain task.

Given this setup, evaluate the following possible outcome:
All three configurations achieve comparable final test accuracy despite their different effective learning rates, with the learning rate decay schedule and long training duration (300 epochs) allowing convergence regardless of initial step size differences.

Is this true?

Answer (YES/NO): NO